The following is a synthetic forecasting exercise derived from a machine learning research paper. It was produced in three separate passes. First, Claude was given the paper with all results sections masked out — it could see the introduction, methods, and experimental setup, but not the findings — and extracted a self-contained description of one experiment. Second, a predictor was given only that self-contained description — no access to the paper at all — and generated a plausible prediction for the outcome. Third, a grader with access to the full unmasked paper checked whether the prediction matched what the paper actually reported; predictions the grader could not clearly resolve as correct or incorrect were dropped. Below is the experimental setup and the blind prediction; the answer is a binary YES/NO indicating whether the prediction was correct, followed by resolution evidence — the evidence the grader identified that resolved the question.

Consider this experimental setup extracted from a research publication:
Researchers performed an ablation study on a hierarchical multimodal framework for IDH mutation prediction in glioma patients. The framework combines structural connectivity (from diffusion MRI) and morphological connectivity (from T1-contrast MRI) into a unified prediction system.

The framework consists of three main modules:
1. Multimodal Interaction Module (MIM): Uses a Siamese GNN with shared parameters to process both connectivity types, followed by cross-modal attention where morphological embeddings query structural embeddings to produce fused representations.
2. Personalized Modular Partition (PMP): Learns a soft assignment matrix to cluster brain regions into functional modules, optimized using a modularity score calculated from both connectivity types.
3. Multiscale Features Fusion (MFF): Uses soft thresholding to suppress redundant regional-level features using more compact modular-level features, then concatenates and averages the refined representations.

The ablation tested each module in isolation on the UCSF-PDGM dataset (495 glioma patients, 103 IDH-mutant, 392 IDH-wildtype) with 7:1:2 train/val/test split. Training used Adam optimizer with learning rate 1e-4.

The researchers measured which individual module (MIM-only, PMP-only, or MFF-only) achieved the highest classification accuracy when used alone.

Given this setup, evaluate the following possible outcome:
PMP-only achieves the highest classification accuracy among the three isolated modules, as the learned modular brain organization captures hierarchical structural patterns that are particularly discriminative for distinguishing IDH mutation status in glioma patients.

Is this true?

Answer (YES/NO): NO